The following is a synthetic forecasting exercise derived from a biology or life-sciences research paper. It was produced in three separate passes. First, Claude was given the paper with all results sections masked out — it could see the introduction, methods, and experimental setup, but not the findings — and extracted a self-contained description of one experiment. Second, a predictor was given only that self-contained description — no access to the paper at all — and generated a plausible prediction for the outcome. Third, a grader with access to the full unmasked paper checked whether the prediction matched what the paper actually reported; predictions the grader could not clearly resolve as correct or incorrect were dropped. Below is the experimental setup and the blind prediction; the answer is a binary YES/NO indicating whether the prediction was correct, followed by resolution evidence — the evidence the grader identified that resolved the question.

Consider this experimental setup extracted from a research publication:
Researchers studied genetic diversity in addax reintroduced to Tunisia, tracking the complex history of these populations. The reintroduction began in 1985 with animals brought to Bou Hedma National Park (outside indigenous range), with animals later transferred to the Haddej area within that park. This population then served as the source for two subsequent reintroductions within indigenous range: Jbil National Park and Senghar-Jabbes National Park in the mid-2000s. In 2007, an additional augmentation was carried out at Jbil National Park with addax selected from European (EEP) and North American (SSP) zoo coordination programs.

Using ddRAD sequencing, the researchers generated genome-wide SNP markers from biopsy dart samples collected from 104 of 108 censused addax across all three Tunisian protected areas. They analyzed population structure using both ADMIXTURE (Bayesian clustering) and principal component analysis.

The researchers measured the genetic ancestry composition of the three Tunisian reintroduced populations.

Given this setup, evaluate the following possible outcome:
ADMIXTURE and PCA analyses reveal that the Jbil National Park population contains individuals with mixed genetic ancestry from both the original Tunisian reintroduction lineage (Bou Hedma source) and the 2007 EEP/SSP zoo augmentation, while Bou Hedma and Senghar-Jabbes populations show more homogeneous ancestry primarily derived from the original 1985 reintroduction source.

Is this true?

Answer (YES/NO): YES